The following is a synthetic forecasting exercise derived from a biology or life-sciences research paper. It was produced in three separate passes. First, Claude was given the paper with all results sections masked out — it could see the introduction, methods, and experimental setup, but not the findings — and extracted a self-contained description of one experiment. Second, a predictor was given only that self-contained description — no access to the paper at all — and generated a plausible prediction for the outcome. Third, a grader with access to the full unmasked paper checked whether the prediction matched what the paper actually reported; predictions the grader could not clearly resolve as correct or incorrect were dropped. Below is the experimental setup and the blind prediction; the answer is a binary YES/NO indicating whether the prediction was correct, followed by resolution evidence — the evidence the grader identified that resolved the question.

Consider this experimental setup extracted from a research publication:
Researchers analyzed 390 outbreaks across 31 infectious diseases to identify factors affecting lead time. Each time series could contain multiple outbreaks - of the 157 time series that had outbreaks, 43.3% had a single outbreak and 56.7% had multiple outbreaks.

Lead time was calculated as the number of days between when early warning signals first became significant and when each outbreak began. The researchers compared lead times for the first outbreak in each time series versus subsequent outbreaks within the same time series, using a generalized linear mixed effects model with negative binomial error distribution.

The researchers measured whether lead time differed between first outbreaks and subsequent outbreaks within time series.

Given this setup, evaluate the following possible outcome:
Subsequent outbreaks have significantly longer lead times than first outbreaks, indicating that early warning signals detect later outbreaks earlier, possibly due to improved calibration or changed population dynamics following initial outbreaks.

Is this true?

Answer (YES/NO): NO